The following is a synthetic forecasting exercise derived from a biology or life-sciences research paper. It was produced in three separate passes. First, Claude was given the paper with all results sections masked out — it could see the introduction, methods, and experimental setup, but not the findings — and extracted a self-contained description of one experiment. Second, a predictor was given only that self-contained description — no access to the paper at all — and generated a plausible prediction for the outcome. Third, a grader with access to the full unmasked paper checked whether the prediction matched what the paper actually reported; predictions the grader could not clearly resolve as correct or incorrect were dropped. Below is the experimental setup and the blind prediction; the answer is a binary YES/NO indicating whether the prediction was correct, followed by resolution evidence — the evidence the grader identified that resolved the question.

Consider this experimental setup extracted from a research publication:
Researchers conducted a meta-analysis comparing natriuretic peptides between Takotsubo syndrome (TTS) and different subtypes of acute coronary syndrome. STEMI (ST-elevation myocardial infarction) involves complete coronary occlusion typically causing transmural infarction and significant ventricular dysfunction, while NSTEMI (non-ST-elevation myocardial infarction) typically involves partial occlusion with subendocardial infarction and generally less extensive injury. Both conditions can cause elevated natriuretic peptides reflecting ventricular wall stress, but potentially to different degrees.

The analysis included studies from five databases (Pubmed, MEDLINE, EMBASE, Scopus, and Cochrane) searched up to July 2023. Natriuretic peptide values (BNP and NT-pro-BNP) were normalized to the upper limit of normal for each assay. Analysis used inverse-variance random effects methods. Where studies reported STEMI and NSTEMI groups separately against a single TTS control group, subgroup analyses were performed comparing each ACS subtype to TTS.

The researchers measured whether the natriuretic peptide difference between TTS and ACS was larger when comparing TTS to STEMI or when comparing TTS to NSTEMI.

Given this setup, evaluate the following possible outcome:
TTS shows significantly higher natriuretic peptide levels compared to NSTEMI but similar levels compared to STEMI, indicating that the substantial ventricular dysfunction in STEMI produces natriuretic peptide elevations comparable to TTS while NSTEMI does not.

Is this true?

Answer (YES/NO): NO